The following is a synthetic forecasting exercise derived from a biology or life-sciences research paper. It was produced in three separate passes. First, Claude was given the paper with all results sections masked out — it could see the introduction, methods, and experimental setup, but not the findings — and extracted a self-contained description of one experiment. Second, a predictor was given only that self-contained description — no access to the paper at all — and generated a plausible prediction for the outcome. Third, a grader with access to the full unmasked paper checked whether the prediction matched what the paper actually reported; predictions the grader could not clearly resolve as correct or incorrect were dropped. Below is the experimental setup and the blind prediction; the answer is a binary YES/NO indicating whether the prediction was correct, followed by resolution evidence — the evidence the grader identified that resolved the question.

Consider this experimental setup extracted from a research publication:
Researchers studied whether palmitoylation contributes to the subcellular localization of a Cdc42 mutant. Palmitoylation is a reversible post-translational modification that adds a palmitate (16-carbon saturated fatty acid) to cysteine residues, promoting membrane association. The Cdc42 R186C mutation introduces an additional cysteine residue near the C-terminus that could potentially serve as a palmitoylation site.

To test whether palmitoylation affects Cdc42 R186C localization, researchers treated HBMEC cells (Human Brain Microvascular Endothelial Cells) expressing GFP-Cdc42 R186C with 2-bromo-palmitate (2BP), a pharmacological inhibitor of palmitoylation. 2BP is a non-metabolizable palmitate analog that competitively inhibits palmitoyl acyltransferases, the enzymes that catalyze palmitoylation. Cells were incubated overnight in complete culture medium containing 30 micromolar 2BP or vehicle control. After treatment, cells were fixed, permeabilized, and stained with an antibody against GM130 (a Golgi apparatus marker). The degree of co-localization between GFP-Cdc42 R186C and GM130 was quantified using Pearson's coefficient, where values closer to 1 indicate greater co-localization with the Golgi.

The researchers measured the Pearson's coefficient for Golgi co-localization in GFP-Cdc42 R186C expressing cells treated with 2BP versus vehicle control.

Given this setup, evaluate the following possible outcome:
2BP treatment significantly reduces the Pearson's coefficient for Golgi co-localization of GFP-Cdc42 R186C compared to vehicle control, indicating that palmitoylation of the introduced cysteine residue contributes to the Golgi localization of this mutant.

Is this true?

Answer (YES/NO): YES